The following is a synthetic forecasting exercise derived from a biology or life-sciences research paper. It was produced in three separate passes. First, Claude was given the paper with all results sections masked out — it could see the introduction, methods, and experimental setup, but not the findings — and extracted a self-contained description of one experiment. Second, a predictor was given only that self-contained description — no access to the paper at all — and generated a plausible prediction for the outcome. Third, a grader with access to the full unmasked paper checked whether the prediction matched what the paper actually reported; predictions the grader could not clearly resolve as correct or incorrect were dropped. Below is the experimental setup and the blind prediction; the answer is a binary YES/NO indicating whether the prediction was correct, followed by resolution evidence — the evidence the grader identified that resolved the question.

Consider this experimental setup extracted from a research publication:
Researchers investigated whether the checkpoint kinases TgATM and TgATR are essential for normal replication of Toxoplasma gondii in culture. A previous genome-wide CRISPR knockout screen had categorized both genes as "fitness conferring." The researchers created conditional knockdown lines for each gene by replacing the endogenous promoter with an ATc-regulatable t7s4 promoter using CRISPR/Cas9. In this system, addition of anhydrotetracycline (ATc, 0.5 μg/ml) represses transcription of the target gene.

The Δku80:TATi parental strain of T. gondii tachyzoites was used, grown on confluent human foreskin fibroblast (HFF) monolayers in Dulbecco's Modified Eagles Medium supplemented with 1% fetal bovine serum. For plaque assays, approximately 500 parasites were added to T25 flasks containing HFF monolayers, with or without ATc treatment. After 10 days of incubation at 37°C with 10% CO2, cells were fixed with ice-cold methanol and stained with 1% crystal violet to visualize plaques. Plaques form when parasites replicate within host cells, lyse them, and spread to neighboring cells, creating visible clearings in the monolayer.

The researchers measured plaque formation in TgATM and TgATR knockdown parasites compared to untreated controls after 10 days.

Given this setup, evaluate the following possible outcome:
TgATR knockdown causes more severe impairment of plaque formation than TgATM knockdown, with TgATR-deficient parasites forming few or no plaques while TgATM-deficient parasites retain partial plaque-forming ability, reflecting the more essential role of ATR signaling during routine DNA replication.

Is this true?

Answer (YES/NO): NO